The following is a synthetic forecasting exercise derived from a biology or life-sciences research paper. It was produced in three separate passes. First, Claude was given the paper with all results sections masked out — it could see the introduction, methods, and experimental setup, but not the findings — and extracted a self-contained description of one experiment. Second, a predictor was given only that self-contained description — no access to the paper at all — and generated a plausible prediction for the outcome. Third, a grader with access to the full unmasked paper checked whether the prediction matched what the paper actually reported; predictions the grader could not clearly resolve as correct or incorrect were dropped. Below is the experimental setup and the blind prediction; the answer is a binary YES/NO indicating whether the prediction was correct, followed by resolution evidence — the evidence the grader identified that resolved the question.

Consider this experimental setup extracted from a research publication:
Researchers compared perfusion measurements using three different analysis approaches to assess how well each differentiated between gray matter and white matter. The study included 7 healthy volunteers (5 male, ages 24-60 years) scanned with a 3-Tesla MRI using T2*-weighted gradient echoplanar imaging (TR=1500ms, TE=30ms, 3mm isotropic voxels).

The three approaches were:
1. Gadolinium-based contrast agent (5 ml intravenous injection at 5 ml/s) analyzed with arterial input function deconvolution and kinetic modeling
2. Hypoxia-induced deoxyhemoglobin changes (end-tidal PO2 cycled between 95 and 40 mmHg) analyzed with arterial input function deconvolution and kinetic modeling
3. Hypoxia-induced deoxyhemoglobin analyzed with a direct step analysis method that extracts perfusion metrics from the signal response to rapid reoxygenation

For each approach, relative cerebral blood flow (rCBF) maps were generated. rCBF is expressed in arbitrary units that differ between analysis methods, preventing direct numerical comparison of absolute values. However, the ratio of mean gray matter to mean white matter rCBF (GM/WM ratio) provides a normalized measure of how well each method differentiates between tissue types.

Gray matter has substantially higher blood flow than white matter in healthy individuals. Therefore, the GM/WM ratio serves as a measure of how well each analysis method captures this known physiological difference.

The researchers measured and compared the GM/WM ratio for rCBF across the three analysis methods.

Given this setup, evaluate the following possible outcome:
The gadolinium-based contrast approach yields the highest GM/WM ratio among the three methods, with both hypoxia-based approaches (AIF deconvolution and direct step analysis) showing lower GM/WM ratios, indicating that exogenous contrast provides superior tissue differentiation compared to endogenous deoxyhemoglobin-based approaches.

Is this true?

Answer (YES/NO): NO